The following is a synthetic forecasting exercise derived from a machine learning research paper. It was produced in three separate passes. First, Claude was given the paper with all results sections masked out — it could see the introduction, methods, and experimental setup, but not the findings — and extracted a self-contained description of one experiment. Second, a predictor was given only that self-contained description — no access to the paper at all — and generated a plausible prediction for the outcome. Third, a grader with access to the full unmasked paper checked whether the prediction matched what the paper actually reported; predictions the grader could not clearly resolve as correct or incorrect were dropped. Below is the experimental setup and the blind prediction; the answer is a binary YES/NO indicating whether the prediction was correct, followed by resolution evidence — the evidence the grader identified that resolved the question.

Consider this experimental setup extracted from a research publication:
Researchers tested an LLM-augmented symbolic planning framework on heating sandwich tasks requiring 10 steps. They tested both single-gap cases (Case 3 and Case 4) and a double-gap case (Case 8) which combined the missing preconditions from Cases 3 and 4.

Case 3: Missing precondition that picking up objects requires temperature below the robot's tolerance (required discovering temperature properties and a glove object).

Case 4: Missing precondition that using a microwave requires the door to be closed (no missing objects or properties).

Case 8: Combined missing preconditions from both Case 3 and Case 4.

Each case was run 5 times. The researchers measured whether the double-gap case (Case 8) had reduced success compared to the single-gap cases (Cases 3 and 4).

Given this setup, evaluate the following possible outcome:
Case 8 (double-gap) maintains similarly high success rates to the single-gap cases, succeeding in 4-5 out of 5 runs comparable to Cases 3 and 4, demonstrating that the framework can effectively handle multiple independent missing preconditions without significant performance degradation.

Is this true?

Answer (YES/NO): YES